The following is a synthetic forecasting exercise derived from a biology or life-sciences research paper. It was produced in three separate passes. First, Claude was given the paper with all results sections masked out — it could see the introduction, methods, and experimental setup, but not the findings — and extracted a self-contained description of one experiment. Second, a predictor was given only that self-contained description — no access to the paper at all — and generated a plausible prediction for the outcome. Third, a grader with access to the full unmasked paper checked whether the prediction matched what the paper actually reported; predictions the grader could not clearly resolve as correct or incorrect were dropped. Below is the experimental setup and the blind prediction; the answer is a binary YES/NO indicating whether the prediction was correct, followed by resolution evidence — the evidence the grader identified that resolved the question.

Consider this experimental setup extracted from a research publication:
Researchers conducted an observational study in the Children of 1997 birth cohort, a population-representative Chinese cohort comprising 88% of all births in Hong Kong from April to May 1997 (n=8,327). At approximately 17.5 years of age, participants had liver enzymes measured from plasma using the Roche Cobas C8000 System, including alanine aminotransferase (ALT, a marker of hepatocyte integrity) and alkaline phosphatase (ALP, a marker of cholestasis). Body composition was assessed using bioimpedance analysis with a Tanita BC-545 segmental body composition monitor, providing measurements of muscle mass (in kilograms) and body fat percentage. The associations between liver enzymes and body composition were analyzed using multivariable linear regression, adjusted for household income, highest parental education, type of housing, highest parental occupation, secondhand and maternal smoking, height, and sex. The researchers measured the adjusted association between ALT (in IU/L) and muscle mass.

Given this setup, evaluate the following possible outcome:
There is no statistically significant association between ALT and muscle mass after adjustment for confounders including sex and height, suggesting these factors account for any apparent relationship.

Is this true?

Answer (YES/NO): NO